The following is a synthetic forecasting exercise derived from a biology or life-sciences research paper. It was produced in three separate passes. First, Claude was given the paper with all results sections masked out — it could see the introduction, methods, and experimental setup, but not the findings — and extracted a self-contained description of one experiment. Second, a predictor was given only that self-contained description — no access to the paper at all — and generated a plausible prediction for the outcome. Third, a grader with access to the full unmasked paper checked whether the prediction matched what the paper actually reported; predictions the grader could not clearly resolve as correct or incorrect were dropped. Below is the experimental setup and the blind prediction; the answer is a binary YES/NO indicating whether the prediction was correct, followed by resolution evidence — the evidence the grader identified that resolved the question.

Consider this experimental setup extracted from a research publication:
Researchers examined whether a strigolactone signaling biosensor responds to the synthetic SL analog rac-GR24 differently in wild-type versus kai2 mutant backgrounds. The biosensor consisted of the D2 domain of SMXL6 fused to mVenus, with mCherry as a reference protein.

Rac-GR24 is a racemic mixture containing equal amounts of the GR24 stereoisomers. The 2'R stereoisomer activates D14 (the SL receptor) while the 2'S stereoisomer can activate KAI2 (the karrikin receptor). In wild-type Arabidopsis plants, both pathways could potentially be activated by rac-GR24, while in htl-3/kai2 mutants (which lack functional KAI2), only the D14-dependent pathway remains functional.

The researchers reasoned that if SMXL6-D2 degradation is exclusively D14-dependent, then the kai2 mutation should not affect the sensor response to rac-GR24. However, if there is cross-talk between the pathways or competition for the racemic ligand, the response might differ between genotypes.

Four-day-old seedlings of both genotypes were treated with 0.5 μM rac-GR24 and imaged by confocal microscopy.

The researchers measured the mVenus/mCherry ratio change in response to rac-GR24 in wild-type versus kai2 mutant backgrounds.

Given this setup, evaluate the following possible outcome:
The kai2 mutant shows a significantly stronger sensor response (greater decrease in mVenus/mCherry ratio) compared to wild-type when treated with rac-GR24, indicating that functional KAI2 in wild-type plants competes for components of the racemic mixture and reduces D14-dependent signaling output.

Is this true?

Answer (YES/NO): NO